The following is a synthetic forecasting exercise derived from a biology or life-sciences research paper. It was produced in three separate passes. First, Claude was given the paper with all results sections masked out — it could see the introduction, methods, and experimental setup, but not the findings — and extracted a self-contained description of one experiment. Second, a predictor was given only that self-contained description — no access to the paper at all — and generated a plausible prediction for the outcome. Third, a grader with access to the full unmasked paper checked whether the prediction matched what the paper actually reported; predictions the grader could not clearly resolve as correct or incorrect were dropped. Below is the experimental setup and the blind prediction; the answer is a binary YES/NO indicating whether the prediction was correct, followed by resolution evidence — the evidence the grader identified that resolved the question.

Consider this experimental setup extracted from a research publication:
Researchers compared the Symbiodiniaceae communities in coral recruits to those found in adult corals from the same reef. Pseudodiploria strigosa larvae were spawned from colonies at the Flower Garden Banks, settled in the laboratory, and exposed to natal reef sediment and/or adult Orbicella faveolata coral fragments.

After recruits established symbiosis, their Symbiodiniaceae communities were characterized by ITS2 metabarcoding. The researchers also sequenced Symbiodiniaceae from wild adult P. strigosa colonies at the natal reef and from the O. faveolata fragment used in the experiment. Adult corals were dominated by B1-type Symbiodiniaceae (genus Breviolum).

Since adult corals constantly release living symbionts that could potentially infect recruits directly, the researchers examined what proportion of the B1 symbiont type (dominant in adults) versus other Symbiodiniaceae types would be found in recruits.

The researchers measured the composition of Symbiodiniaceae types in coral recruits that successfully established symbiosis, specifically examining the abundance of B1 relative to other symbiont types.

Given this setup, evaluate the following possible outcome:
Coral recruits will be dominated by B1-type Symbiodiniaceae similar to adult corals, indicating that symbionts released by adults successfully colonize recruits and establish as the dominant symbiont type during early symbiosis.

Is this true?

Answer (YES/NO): NO